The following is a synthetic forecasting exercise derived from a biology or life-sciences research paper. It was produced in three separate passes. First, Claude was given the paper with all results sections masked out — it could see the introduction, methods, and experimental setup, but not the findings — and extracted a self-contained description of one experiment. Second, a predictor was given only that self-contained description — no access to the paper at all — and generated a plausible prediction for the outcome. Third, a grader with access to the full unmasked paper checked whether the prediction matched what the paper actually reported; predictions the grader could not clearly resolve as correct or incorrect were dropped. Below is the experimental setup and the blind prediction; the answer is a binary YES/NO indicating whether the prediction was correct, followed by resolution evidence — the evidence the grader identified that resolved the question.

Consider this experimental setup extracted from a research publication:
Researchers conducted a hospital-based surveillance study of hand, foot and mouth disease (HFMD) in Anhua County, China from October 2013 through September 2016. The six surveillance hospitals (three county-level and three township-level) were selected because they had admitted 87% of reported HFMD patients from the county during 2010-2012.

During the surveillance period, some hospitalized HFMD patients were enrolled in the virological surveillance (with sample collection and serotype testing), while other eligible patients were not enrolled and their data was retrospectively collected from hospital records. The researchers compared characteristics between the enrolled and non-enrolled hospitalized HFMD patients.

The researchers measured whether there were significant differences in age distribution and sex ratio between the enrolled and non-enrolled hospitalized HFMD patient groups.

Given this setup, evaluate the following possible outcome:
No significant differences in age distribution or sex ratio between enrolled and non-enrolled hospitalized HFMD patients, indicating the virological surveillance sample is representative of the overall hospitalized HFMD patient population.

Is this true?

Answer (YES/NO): YES